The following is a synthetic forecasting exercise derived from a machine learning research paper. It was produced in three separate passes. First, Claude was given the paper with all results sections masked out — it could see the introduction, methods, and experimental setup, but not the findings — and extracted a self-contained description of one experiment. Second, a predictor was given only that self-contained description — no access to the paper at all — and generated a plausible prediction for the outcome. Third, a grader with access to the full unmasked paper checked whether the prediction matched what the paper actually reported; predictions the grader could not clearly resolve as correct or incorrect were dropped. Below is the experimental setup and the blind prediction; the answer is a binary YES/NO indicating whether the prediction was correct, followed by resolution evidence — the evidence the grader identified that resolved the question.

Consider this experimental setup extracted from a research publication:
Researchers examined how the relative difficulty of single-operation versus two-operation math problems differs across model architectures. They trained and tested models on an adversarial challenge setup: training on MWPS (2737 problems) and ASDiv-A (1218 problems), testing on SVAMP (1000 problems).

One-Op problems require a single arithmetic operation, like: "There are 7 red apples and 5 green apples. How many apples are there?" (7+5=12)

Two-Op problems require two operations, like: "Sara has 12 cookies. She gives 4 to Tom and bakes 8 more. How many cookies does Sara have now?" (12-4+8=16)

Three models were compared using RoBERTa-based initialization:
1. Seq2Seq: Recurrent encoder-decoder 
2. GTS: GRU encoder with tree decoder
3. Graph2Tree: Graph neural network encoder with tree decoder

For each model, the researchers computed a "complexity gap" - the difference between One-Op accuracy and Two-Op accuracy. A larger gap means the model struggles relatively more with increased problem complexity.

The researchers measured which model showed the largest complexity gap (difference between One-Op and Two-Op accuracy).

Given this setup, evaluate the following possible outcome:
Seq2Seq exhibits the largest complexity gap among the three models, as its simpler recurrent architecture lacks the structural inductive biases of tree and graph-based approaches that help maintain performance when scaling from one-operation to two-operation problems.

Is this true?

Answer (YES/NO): NO